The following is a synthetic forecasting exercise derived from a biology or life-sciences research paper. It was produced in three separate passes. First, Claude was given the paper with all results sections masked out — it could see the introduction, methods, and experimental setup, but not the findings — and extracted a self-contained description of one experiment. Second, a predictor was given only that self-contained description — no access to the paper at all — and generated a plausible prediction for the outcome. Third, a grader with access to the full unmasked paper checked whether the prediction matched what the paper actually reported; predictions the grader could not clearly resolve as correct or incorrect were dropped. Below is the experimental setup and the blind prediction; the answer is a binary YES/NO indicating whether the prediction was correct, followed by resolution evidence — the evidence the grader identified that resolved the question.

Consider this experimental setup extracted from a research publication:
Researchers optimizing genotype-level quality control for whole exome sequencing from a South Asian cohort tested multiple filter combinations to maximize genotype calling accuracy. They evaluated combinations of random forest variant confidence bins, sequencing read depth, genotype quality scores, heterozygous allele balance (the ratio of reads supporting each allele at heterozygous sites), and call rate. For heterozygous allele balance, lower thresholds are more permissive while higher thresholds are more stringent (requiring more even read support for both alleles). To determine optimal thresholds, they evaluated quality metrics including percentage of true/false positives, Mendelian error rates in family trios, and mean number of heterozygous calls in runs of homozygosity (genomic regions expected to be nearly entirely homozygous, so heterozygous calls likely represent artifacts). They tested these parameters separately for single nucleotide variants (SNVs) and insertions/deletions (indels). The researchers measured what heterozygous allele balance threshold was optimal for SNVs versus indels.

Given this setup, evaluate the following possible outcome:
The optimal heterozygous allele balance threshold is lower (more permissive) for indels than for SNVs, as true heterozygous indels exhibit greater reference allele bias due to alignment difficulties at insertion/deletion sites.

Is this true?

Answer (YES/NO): NO